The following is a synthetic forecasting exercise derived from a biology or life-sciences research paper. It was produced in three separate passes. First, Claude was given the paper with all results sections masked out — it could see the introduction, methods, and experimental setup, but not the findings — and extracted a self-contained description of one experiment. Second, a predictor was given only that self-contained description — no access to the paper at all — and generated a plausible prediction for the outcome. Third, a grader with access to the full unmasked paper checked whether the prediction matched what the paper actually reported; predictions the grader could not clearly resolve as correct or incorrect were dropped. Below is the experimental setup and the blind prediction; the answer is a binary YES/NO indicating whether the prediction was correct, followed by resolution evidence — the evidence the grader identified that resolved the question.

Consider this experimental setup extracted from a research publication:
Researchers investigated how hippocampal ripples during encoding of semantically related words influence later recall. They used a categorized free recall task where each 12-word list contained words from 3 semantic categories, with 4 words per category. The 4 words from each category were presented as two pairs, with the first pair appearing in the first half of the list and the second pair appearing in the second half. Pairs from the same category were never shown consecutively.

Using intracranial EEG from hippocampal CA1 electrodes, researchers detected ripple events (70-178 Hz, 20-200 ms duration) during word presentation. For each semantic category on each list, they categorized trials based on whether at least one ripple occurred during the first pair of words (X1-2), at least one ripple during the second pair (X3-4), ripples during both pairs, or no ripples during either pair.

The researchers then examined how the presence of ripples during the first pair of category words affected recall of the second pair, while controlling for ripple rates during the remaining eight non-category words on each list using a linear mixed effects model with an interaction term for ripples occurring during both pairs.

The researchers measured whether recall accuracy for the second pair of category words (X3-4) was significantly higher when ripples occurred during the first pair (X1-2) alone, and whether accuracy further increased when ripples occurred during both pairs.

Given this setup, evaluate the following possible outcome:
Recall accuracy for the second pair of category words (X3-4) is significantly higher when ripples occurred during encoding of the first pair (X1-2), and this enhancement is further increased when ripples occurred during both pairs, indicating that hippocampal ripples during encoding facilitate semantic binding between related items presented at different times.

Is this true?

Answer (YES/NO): NO